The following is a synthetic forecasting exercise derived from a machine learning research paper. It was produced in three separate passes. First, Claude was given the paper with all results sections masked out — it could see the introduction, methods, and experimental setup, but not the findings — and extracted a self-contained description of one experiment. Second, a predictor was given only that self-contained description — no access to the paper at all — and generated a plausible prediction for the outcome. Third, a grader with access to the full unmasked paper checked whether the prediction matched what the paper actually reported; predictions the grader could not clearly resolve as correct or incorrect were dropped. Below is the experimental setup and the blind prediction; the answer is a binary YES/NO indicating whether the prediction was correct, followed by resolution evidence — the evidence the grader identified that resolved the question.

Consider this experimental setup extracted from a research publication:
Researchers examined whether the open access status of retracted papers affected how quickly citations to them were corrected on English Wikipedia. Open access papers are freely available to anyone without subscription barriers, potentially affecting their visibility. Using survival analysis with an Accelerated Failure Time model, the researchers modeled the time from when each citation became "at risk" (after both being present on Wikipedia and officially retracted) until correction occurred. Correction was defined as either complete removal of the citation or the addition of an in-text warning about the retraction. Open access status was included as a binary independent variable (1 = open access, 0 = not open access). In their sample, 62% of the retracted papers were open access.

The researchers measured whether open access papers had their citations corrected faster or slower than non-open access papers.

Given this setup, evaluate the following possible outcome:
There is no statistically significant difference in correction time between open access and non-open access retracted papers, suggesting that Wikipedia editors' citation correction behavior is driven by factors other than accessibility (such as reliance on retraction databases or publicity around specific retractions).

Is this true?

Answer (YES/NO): NO